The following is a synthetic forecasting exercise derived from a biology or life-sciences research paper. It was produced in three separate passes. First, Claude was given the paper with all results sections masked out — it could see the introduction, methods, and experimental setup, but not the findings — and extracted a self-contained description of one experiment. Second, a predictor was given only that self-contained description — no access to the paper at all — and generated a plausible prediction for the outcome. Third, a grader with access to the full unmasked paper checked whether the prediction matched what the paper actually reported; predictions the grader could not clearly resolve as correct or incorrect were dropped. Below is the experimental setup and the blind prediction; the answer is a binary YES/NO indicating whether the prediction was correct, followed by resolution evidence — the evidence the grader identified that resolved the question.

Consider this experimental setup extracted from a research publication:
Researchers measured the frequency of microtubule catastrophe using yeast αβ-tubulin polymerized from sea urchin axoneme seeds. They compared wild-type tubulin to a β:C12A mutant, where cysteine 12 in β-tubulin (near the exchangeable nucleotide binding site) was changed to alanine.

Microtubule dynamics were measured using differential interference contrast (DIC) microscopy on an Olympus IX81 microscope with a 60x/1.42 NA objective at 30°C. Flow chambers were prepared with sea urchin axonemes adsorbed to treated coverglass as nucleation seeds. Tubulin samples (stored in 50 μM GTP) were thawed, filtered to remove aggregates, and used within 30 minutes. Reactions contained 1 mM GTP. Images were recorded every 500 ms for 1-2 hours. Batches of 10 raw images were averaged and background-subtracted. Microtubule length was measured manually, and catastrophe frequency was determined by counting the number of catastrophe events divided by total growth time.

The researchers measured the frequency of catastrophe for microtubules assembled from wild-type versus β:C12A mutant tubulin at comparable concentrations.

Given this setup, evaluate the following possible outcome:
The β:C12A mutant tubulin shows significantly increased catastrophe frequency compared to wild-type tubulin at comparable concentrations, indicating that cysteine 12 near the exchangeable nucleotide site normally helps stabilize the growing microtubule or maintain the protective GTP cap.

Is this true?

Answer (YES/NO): NO